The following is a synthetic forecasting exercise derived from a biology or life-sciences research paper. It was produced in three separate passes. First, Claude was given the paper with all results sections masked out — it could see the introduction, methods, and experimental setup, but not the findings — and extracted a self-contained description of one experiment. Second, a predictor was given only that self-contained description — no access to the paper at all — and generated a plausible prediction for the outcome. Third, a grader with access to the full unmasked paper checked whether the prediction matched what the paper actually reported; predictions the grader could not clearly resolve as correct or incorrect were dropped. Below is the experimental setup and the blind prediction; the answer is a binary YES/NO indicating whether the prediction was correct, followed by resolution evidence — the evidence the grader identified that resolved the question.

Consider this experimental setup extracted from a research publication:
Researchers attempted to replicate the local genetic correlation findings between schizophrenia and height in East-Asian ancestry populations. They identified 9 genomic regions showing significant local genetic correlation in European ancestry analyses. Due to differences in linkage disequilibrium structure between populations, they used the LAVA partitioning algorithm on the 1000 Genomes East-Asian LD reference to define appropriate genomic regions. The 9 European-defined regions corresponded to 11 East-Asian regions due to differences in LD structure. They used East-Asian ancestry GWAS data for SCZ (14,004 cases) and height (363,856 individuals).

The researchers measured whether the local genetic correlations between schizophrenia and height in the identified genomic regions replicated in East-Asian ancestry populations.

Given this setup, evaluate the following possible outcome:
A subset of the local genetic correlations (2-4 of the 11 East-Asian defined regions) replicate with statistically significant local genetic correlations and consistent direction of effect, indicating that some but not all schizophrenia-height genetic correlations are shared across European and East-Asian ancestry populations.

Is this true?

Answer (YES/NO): NO